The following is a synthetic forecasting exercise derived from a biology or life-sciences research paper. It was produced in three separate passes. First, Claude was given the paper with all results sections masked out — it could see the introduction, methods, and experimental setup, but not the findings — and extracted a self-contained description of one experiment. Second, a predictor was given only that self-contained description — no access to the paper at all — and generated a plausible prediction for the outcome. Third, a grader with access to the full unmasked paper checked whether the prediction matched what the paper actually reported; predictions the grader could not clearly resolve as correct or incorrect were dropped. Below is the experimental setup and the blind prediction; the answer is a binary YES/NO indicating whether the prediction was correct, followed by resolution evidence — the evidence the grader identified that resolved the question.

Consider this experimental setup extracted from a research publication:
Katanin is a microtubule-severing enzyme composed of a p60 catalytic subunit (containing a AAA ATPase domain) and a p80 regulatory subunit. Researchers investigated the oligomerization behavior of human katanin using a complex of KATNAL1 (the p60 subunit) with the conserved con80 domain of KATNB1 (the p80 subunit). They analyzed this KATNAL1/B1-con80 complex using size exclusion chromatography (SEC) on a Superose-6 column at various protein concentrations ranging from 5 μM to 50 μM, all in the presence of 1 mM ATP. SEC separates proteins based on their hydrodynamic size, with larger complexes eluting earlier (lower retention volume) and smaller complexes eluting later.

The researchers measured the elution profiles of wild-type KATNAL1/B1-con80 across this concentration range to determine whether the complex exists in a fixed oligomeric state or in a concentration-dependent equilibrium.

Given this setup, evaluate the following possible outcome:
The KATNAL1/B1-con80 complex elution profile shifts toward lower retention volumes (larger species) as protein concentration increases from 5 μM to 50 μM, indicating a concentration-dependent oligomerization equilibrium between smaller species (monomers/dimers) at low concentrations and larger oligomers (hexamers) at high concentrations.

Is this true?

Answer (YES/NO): NO